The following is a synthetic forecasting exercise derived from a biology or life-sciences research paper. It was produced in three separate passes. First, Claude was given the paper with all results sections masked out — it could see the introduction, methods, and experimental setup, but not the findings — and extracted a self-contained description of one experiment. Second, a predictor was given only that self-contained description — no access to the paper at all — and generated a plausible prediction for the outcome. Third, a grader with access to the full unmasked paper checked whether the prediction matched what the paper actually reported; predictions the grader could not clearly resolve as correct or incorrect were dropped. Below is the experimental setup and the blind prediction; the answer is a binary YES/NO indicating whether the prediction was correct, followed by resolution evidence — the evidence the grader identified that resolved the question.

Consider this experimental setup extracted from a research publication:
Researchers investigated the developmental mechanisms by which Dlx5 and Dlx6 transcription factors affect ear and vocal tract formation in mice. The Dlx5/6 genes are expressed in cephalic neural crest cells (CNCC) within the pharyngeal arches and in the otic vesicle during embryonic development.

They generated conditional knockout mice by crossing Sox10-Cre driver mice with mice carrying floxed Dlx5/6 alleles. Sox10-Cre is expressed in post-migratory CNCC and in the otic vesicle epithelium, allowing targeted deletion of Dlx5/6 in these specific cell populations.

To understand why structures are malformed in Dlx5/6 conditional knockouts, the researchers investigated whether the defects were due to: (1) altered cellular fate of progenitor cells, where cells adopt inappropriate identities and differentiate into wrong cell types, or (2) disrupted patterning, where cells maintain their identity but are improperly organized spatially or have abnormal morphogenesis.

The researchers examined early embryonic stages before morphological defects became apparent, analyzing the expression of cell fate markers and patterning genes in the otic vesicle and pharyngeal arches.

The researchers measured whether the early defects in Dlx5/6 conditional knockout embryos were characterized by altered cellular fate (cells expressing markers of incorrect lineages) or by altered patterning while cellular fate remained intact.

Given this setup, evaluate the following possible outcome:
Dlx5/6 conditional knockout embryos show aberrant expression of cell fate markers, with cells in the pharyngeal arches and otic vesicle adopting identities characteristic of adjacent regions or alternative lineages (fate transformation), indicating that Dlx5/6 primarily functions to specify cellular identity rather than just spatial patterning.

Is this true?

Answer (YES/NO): NO